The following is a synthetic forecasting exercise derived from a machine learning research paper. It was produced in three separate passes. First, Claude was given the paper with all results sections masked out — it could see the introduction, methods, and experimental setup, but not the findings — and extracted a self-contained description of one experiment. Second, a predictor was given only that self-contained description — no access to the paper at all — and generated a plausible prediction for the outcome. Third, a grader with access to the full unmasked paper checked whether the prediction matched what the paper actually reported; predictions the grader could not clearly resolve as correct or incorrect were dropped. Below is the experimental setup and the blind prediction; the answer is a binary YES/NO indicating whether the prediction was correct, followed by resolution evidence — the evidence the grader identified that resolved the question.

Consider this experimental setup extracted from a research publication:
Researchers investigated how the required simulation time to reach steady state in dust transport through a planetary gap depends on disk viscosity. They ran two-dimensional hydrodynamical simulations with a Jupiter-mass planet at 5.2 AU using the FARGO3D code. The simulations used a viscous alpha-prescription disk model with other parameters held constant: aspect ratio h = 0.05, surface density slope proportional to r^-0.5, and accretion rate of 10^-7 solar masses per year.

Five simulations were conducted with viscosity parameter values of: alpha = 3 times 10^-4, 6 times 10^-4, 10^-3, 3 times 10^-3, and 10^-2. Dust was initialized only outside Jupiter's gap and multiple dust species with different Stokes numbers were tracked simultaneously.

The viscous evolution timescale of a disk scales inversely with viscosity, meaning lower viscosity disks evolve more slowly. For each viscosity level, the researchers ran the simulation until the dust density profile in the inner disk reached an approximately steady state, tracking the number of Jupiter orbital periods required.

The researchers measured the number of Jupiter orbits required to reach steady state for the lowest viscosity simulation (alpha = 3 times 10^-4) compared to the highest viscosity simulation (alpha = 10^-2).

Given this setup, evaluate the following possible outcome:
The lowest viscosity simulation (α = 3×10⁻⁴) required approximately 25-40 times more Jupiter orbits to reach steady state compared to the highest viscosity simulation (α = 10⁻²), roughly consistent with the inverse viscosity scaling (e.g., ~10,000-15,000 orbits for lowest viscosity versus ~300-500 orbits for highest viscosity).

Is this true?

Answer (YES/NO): NO